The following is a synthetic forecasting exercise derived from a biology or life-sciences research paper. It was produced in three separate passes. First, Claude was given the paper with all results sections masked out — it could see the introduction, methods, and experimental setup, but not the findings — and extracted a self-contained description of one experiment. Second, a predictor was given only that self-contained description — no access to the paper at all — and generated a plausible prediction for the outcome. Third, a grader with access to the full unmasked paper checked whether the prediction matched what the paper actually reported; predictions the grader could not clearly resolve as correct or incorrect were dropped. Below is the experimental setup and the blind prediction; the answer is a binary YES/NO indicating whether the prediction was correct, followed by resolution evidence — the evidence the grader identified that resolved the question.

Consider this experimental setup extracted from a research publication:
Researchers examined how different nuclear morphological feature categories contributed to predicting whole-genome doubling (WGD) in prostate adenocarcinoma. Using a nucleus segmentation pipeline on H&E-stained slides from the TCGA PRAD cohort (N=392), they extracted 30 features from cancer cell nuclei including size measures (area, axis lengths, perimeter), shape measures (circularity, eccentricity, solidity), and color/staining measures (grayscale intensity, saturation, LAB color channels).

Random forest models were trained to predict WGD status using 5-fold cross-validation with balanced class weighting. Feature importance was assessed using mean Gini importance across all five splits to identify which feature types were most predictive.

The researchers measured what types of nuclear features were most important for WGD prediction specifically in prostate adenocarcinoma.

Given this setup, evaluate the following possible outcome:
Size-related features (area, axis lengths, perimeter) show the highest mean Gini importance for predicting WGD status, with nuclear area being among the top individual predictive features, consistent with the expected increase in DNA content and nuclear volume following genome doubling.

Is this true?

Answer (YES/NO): NO